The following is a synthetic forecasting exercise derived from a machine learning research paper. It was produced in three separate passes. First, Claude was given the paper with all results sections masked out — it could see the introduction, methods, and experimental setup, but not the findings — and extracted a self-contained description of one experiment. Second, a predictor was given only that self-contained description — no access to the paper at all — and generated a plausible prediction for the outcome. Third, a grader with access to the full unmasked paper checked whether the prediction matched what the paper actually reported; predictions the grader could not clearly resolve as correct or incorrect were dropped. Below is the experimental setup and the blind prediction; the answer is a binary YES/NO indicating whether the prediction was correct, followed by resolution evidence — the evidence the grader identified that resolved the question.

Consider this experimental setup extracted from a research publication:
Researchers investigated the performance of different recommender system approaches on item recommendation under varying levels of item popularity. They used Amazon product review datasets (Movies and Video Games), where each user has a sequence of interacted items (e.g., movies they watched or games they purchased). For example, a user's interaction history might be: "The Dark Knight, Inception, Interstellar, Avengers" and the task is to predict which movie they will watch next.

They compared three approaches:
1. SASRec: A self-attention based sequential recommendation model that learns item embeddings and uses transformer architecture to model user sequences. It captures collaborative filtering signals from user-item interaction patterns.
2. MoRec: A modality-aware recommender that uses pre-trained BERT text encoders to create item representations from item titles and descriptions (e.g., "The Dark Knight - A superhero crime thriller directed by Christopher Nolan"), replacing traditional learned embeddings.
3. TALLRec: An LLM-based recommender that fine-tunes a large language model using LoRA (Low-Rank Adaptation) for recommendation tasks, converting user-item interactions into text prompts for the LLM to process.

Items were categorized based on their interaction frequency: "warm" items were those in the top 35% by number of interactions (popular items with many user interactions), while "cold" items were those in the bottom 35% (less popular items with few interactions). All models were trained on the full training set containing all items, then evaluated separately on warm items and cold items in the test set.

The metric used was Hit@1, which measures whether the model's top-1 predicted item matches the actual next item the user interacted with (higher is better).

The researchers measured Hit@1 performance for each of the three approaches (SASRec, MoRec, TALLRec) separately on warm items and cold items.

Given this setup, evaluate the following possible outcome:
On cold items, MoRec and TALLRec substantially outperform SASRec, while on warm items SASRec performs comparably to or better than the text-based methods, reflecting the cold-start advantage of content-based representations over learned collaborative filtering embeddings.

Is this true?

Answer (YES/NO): NO